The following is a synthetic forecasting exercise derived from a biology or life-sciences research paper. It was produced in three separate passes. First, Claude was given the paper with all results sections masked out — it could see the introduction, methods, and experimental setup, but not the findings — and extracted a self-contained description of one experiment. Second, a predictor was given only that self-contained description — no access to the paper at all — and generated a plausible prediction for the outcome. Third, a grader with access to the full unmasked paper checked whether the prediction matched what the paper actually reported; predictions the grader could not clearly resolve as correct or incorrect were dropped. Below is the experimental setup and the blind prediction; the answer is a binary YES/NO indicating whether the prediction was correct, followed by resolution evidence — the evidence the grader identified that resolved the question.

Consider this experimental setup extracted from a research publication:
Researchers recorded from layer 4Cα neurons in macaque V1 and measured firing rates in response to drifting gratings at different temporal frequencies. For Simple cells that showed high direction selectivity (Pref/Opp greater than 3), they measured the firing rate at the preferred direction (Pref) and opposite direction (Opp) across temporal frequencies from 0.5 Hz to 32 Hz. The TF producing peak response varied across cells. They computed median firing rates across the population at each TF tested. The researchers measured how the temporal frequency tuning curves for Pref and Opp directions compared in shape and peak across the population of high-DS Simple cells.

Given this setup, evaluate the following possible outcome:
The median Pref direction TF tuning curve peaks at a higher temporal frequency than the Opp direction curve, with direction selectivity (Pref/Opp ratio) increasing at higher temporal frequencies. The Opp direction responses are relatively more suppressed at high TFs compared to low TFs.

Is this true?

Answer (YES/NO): NO